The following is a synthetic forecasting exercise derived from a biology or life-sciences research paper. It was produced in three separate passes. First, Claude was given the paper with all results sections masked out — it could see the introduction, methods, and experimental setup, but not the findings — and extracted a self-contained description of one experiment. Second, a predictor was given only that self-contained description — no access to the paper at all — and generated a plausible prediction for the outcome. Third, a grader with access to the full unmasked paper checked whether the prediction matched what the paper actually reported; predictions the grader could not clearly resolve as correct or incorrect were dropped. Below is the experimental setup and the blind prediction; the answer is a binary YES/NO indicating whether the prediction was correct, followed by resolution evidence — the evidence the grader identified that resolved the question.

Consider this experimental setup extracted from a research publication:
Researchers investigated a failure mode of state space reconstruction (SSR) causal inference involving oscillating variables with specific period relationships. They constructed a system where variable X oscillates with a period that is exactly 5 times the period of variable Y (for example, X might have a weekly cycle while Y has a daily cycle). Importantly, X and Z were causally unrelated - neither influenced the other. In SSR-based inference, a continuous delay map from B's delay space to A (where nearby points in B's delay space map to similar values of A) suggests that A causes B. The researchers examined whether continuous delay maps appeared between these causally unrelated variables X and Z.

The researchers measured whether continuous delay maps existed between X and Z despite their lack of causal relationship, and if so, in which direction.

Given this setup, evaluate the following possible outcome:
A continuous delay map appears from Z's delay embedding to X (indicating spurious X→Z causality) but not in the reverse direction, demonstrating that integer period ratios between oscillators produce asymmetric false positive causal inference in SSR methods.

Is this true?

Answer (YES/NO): NO